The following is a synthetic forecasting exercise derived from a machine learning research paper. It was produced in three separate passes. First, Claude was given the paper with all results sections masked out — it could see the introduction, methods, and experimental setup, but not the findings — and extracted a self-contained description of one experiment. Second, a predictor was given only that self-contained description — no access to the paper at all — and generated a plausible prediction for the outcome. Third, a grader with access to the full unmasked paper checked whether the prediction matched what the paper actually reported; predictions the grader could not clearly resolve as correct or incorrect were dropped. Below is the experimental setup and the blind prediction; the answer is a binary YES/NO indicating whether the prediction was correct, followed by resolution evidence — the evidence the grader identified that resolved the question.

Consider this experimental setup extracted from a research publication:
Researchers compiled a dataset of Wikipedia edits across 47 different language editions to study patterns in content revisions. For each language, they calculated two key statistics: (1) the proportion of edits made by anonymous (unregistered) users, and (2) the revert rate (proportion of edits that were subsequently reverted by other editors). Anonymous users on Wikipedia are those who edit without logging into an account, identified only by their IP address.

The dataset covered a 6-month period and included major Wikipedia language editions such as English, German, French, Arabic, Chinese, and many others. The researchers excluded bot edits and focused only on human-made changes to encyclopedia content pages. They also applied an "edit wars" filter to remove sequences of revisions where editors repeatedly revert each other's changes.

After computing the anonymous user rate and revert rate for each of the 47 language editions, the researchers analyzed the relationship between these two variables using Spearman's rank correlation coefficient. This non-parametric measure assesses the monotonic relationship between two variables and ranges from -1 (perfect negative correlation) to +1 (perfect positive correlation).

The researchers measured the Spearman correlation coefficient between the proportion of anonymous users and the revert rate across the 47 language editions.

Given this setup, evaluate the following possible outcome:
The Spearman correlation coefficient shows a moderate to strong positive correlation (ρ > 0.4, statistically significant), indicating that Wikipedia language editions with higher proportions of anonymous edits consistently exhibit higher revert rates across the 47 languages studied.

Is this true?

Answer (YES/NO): YES